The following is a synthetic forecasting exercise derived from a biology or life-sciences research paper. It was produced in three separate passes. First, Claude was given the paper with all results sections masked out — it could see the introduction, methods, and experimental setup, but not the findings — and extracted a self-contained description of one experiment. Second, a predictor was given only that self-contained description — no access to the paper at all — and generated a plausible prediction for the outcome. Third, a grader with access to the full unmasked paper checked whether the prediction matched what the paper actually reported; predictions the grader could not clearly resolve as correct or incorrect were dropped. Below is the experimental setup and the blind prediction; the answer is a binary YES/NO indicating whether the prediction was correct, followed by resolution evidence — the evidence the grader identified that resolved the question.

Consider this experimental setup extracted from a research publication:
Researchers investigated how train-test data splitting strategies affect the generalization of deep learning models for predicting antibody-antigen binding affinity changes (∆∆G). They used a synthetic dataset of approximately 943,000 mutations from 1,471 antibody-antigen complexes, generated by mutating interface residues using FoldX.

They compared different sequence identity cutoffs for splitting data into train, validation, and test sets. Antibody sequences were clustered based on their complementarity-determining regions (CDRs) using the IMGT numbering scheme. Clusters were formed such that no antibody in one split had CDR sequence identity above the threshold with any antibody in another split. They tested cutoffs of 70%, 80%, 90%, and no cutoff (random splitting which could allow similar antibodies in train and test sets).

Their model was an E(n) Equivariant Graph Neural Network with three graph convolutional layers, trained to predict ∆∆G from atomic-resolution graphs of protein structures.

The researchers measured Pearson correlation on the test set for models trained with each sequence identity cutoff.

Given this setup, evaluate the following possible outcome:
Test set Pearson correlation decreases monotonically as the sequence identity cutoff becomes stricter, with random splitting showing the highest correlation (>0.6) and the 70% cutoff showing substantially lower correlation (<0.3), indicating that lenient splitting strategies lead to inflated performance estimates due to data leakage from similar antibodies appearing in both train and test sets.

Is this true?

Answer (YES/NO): NO